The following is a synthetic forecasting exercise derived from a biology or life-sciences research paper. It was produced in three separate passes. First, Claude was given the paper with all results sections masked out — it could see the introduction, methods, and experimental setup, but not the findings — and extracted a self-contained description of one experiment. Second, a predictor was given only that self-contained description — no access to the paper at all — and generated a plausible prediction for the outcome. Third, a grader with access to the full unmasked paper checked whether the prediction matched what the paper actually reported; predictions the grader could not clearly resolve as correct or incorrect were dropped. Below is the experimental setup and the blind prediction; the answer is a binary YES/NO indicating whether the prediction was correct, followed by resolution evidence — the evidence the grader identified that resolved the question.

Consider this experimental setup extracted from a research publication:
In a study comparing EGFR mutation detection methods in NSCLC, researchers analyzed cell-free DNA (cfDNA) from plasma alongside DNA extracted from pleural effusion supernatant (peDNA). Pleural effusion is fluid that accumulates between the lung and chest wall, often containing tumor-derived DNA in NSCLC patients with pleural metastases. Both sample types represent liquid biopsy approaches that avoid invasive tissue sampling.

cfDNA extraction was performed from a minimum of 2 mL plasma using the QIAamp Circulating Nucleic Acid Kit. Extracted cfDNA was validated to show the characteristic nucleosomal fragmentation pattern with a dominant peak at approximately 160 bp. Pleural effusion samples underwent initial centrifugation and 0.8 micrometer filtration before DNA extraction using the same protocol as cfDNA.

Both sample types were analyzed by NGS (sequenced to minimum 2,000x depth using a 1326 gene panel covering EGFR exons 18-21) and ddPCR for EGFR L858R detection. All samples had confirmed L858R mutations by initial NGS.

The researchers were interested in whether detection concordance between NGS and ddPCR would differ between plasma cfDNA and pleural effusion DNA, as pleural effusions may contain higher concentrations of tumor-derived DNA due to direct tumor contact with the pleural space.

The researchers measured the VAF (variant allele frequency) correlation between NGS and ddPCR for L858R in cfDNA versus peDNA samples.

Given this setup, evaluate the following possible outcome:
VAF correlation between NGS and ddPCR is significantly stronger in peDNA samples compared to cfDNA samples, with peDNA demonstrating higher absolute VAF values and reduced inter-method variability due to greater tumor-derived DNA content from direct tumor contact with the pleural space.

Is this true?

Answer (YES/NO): NO